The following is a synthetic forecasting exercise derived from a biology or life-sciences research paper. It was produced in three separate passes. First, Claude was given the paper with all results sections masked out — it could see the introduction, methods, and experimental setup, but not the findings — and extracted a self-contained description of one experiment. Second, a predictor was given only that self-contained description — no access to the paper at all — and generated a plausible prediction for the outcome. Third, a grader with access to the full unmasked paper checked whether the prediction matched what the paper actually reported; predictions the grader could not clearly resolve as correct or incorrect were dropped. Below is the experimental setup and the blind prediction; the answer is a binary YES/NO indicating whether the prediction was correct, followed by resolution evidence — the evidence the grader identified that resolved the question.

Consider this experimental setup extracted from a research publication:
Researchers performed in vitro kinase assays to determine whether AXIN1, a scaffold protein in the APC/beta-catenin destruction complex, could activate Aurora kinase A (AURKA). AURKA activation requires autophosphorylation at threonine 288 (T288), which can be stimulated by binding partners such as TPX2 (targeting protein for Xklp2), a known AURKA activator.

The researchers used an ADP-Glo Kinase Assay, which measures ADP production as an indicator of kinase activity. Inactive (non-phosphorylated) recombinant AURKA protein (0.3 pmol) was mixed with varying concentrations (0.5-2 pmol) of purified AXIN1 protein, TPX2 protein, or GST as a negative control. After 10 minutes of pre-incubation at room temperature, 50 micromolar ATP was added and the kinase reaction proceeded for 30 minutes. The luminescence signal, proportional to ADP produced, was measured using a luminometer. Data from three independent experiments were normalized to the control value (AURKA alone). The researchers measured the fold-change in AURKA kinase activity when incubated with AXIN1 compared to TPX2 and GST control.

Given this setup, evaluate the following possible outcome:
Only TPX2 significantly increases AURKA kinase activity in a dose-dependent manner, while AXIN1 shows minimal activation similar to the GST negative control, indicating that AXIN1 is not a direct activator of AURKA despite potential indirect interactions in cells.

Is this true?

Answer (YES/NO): NO